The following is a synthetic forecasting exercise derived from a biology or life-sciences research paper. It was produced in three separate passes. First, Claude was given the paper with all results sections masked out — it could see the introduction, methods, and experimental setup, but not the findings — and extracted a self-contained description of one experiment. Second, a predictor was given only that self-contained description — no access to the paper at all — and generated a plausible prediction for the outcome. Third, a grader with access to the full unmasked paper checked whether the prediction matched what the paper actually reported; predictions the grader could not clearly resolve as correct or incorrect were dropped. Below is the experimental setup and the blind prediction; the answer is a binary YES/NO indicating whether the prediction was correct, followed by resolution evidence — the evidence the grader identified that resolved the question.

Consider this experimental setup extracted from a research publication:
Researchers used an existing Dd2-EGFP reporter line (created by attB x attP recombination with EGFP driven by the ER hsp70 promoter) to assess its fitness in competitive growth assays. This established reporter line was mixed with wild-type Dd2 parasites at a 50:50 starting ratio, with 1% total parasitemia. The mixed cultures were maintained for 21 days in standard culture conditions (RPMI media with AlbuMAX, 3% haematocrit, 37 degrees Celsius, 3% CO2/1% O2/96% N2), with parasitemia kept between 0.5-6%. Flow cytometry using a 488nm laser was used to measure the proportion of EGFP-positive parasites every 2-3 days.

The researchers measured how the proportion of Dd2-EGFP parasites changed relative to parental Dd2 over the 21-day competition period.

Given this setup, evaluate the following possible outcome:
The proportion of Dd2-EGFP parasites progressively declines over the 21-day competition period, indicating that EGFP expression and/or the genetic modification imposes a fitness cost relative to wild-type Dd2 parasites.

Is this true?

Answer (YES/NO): NO